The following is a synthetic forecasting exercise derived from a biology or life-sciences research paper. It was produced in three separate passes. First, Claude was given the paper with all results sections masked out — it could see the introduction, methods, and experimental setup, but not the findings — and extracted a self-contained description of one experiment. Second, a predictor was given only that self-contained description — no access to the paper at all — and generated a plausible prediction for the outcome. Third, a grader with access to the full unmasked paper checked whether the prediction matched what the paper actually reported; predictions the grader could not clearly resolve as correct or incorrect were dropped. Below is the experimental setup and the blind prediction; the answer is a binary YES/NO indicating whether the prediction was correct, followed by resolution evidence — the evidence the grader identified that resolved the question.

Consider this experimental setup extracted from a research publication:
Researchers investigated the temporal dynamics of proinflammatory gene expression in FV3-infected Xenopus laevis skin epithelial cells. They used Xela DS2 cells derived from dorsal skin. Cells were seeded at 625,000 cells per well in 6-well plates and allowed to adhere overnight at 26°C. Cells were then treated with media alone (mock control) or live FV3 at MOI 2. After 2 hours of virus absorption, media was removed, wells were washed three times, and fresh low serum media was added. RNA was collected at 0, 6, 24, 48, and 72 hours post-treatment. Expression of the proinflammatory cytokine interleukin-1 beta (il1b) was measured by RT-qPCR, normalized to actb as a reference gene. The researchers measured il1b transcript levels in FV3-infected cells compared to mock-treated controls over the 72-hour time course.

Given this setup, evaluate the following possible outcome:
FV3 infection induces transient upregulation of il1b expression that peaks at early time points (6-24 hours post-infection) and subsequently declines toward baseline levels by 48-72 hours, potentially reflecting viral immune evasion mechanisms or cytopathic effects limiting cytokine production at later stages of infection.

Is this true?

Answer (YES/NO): NO